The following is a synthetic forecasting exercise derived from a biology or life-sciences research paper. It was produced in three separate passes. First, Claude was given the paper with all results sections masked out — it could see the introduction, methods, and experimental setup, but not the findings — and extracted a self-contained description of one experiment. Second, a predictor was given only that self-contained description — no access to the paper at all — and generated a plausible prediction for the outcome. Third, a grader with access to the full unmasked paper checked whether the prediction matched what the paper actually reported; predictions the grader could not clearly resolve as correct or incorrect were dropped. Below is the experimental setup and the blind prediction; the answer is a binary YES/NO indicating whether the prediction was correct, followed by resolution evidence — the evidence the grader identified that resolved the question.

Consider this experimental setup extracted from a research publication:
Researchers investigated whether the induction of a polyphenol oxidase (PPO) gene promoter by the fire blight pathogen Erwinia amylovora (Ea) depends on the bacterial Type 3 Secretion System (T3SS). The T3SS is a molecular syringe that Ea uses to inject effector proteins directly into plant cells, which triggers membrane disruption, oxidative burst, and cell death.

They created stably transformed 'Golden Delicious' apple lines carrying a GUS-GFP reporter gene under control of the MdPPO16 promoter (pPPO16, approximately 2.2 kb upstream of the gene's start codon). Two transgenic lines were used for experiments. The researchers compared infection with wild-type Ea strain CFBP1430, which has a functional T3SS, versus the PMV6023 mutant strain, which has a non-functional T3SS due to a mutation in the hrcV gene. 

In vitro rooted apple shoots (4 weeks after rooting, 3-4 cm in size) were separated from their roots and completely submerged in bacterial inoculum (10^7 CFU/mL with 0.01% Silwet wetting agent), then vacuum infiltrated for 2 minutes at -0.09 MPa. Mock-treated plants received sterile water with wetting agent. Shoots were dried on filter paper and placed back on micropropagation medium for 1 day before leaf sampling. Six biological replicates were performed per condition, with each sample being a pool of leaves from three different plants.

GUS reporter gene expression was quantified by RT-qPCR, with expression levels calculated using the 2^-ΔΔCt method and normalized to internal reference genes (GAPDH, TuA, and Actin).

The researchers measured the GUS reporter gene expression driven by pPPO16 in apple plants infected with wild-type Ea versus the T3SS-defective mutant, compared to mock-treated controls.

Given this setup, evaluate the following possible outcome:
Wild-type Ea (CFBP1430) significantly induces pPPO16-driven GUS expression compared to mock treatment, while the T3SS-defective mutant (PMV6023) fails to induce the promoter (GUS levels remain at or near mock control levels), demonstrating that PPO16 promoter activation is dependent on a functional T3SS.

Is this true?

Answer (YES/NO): YES